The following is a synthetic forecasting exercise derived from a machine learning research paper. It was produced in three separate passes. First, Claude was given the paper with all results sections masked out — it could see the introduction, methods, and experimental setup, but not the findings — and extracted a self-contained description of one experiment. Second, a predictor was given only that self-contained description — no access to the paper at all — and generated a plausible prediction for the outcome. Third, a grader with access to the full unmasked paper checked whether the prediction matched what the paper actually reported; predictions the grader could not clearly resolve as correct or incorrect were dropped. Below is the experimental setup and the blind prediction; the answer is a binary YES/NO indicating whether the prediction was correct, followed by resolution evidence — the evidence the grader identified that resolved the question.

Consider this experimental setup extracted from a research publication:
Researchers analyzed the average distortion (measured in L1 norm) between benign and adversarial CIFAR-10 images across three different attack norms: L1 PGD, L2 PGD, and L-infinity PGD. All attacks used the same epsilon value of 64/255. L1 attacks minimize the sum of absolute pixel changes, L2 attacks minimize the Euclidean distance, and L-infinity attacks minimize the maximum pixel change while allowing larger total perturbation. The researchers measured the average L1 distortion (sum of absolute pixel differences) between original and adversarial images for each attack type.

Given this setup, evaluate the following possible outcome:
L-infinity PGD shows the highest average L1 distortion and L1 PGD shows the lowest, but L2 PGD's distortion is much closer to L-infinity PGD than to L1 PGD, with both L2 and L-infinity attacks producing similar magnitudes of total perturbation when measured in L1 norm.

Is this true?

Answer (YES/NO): NO